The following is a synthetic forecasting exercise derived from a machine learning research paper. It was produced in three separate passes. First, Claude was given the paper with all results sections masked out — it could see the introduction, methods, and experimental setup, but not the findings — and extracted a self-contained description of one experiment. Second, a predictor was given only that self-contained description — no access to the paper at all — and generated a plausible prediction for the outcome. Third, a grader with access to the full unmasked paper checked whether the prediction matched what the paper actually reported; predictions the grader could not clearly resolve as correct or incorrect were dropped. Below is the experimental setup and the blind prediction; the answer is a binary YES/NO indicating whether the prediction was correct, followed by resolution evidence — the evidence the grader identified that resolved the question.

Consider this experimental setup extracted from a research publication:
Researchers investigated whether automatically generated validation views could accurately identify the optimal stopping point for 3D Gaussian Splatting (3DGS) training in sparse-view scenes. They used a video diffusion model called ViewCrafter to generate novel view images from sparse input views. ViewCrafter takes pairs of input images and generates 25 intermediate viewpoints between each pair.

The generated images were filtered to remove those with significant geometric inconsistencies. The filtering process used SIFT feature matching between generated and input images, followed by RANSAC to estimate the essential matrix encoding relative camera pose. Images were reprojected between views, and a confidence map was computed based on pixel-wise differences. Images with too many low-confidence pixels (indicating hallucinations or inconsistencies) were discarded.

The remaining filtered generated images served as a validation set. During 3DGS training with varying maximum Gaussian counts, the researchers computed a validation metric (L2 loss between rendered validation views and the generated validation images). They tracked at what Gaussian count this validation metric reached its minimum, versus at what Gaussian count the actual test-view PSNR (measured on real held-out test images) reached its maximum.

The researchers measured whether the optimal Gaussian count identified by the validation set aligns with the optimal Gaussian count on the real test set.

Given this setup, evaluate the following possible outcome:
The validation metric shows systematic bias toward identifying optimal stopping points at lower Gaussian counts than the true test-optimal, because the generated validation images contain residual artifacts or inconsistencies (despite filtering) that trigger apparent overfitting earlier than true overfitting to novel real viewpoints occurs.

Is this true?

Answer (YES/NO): NO